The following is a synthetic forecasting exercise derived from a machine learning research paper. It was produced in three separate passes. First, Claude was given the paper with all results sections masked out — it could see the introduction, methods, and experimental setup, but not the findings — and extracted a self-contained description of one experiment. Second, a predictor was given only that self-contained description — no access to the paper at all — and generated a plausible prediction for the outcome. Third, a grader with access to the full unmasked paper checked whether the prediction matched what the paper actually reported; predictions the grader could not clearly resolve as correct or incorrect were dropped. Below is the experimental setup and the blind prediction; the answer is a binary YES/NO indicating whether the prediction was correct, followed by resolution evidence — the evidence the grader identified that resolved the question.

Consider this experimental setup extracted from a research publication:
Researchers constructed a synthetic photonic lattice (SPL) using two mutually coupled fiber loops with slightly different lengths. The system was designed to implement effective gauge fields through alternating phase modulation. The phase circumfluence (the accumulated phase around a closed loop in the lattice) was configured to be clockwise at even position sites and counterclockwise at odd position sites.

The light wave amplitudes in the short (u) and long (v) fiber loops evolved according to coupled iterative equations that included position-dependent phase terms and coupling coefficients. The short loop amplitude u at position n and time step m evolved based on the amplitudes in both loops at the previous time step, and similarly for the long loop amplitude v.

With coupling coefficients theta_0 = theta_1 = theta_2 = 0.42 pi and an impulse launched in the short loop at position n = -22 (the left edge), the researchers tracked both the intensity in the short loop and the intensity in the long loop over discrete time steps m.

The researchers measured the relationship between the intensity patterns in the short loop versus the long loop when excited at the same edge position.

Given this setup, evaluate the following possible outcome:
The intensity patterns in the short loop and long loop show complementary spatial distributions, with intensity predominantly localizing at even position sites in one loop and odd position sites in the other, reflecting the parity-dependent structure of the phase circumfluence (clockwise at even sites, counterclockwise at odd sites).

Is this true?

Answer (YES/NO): NO